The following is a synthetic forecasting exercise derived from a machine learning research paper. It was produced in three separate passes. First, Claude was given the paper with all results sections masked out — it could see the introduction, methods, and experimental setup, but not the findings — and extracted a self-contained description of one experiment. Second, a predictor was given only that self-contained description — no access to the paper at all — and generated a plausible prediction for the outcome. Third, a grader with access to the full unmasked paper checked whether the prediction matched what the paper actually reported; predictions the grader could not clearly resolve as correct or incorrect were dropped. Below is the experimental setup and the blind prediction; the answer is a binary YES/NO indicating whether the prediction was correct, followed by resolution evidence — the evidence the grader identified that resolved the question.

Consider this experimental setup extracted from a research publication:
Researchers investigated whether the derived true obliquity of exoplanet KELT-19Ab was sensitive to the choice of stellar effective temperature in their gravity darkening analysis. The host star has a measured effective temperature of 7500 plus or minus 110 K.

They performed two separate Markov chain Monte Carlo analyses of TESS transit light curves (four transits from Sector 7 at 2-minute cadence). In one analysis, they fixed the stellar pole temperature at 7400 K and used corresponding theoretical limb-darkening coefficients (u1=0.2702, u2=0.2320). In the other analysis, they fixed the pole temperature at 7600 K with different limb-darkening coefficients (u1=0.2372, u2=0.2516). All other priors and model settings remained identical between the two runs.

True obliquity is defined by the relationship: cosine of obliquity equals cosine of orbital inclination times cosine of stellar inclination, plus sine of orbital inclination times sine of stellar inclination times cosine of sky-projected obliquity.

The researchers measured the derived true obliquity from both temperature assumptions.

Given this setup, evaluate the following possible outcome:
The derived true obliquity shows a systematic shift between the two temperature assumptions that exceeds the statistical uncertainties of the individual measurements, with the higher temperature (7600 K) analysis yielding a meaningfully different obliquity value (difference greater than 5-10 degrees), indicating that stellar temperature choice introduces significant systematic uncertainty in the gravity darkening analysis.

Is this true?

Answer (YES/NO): NO